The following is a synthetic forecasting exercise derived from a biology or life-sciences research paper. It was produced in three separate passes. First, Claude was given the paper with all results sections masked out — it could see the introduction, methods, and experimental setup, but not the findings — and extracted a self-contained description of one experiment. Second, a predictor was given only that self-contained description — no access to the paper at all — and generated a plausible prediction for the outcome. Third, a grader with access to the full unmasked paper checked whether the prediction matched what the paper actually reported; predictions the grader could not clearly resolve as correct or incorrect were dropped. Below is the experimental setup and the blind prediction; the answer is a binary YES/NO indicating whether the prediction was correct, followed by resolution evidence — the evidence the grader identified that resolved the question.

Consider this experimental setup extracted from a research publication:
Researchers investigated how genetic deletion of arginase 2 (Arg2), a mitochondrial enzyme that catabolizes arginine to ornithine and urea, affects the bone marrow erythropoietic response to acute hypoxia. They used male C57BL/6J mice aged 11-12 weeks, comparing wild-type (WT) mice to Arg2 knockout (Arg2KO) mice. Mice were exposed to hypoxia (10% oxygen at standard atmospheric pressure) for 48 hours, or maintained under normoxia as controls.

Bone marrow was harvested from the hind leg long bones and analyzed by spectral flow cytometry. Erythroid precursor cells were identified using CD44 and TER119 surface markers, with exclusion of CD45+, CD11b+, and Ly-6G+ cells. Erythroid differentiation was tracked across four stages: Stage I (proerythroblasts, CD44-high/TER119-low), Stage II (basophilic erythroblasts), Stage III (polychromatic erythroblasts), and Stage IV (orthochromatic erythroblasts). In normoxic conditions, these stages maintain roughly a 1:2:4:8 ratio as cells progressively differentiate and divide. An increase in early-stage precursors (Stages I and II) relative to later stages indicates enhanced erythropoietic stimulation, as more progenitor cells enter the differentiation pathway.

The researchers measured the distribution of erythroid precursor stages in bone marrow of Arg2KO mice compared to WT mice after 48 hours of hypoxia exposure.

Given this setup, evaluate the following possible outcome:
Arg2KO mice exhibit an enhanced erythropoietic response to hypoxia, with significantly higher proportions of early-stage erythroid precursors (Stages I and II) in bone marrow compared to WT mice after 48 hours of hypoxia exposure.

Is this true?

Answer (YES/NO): NO